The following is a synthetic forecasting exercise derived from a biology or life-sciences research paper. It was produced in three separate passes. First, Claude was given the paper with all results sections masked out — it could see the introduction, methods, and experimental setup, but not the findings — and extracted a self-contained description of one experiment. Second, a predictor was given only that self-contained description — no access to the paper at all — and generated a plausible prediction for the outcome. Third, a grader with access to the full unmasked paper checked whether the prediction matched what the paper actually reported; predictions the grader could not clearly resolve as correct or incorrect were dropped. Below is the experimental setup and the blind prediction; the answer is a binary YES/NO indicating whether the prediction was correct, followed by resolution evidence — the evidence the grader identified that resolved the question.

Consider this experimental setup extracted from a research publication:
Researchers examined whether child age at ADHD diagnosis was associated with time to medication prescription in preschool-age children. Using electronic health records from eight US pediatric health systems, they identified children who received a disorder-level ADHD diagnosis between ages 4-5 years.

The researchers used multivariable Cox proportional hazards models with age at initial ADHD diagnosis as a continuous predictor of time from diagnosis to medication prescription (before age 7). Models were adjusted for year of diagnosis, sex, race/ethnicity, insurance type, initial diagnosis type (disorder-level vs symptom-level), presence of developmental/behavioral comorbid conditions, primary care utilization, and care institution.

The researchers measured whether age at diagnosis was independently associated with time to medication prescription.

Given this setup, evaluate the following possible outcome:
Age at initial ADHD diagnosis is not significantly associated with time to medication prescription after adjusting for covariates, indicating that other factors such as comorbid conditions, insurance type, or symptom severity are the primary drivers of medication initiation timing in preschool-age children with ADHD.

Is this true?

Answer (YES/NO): NO